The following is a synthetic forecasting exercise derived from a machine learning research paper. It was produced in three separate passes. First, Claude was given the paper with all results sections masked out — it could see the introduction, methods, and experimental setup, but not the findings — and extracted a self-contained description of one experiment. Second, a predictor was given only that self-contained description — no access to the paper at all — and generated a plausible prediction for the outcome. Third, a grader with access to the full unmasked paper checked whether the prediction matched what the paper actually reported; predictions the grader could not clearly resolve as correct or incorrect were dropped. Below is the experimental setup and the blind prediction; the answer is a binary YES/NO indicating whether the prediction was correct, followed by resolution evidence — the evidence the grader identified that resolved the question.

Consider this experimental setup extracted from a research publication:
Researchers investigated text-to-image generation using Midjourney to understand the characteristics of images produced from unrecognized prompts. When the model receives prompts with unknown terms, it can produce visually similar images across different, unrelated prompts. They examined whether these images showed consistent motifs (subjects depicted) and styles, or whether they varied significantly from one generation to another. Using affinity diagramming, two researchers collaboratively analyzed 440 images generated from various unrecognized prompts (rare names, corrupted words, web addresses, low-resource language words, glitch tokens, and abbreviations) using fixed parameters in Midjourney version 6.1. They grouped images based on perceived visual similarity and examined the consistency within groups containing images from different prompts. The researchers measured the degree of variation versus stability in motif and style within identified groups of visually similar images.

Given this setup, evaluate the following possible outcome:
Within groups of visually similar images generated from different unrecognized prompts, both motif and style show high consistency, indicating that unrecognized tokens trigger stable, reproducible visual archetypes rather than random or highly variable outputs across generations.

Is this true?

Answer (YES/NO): YES